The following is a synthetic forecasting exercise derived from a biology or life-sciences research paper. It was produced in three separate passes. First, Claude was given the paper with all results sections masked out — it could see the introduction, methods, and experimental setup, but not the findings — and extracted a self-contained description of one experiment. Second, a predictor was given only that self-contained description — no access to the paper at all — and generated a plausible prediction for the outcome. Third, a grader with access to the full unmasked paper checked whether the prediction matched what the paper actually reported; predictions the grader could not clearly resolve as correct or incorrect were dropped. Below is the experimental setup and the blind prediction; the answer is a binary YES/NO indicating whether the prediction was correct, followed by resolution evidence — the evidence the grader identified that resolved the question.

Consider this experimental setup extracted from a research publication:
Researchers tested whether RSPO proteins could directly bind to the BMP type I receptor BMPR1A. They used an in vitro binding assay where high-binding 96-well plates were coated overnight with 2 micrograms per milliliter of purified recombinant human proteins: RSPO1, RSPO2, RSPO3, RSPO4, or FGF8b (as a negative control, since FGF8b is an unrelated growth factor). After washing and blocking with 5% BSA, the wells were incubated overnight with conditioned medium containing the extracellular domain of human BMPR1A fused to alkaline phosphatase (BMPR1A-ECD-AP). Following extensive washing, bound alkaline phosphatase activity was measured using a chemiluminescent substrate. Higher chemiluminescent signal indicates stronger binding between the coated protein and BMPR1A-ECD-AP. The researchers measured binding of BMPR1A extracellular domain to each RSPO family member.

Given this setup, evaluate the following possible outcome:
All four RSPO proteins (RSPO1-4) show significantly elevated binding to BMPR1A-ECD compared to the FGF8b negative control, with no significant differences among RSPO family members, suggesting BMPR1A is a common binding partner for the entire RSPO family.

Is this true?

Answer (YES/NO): NO